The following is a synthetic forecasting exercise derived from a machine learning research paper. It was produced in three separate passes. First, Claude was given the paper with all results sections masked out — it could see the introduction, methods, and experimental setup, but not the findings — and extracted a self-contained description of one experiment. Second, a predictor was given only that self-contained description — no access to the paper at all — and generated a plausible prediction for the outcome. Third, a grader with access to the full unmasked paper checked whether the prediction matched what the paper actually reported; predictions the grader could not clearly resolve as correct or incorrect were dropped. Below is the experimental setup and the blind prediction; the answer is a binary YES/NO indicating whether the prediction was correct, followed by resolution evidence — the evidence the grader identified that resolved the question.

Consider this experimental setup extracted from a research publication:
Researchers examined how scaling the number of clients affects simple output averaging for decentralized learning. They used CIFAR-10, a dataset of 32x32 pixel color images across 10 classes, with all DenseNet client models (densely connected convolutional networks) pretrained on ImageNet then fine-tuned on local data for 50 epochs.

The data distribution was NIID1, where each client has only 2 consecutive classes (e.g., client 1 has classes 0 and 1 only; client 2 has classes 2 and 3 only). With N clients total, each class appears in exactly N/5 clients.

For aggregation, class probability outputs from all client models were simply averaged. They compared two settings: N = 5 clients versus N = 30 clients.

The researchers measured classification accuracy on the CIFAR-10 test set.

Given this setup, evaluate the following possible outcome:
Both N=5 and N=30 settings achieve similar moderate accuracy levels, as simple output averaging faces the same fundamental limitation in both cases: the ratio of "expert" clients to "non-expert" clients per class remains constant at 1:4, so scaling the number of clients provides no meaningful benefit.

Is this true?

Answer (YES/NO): NO